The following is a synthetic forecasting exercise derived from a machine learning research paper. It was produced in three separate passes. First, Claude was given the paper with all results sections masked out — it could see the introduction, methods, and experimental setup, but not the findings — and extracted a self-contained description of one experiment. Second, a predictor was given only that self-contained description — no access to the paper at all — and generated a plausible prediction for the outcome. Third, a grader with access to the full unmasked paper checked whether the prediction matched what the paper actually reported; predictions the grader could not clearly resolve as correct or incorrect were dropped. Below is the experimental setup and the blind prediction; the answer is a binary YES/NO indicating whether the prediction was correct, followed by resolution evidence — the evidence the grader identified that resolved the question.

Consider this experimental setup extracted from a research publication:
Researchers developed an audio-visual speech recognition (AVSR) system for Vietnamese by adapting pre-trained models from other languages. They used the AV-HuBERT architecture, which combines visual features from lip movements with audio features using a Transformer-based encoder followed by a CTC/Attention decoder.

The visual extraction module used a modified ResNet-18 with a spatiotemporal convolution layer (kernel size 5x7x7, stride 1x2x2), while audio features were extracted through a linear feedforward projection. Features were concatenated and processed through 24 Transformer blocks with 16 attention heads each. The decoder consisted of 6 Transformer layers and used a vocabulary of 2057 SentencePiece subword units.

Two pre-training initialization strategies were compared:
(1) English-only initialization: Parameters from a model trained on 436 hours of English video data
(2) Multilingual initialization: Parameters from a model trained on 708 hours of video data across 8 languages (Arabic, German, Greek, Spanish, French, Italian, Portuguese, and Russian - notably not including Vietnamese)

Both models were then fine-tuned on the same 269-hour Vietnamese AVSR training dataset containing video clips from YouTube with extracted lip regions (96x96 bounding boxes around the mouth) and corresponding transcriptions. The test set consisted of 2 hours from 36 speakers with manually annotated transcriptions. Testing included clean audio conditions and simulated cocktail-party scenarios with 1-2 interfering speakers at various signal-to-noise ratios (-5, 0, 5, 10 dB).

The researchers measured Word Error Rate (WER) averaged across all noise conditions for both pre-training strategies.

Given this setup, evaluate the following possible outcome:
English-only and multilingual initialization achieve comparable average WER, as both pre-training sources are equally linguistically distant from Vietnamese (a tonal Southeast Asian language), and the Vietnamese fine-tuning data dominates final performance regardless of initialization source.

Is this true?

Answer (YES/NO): NO